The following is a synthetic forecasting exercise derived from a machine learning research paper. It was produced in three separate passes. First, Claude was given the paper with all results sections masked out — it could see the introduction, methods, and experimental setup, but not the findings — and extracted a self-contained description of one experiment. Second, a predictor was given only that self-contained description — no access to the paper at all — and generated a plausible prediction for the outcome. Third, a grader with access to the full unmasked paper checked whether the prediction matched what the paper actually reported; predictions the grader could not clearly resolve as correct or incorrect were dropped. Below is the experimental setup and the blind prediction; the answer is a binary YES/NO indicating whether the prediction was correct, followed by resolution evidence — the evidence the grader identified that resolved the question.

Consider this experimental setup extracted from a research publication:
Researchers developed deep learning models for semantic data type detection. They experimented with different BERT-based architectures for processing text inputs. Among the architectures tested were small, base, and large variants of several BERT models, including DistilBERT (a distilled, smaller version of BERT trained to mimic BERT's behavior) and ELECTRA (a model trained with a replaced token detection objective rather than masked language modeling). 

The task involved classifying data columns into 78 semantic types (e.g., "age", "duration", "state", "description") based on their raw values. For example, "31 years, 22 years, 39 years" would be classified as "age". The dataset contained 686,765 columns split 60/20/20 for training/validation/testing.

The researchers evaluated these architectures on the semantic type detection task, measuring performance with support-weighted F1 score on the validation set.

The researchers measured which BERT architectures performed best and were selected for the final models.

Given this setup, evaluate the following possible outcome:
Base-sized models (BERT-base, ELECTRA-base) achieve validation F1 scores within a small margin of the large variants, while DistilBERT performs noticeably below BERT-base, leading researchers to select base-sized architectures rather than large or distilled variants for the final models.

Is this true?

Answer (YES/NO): NO